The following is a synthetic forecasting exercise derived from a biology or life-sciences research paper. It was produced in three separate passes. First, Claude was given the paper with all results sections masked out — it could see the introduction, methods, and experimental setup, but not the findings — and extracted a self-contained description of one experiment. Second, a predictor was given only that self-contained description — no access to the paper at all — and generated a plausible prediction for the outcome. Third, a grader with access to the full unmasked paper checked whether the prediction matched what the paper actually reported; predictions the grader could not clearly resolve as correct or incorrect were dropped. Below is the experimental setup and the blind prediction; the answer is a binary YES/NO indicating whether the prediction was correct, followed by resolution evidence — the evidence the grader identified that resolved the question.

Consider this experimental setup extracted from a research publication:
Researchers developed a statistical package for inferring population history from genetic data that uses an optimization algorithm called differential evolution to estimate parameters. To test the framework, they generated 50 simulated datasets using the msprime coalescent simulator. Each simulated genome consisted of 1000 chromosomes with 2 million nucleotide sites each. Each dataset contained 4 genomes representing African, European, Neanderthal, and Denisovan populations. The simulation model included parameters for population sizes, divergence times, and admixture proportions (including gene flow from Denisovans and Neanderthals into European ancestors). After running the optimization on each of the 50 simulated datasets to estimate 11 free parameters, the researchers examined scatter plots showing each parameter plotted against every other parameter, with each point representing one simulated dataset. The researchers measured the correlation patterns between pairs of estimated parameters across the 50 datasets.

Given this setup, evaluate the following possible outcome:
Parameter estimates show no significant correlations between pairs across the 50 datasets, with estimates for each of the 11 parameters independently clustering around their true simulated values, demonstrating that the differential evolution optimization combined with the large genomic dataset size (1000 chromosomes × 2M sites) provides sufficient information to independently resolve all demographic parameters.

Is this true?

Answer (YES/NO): NO